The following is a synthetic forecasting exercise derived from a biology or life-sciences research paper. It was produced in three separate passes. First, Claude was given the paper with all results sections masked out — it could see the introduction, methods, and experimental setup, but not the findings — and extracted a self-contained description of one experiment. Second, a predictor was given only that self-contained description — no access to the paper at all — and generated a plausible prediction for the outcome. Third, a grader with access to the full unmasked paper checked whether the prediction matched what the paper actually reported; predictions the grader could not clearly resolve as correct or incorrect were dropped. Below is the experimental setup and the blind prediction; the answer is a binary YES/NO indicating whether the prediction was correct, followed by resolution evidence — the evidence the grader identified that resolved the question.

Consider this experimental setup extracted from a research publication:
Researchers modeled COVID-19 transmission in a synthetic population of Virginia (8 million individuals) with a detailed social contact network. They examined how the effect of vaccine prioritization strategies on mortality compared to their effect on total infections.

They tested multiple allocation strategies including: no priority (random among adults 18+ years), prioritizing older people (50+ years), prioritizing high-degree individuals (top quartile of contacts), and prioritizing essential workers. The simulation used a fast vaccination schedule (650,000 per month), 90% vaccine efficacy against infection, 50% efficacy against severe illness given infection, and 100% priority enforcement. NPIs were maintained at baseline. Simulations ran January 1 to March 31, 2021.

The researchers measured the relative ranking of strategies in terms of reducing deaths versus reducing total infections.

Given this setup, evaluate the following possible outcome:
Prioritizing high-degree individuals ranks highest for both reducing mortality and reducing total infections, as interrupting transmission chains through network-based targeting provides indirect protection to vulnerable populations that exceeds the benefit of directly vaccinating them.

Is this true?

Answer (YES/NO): YES